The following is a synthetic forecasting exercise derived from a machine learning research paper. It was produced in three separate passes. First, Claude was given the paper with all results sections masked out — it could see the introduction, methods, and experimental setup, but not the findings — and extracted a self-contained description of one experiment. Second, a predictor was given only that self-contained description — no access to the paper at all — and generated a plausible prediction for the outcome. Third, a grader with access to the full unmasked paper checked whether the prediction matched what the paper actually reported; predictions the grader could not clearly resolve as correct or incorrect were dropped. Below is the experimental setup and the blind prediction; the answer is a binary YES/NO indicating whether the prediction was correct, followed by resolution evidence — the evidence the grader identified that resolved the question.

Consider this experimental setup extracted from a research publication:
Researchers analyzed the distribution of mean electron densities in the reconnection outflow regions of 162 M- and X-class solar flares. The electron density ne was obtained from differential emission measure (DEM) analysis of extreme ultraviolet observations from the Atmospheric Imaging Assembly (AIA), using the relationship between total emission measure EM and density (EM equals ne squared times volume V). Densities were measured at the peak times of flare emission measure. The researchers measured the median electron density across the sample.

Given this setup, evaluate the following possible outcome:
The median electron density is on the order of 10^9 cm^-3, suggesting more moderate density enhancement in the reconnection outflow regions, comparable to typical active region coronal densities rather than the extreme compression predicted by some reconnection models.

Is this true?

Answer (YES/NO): NO